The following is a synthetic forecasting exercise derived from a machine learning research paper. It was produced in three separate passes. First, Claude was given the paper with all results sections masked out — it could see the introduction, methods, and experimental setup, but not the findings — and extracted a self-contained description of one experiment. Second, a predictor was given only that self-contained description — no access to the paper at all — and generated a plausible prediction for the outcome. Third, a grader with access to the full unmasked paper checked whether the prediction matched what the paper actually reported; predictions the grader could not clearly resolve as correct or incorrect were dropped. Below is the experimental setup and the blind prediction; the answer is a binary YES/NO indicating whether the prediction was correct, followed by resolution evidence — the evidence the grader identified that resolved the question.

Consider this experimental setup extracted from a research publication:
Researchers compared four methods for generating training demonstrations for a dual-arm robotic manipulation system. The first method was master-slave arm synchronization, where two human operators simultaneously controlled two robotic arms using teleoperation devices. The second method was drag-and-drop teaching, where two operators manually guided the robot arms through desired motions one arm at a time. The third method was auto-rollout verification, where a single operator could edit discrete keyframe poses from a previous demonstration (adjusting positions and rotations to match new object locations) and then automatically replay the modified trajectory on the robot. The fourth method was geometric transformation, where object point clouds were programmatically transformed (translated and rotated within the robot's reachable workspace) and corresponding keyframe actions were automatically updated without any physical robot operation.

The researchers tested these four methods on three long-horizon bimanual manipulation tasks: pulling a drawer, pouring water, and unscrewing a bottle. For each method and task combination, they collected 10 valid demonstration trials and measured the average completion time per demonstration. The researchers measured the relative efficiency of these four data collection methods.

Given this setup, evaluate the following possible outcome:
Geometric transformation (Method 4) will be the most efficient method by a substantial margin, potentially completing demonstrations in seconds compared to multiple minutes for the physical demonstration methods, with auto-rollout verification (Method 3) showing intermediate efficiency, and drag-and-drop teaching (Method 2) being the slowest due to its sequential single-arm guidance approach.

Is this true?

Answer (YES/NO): NO